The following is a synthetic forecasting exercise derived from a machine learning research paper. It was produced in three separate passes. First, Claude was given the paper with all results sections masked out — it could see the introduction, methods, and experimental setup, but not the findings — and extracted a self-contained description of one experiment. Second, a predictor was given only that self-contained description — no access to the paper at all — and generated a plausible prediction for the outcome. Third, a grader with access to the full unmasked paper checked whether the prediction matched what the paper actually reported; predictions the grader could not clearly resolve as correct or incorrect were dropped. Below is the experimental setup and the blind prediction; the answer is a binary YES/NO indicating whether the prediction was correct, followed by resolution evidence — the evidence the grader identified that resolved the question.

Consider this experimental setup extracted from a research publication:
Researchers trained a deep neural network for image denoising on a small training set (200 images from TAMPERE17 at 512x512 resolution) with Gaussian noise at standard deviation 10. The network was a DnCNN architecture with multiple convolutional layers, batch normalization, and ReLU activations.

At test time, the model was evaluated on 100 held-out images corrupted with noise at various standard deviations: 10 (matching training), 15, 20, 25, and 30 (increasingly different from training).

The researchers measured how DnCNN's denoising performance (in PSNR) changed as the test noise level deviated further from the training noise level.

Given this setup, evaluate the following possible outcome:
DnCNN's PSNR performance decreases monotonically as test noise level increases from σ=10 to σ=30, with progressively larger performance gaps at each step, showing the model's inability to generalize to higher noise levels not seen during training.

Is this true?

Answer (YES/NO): NO